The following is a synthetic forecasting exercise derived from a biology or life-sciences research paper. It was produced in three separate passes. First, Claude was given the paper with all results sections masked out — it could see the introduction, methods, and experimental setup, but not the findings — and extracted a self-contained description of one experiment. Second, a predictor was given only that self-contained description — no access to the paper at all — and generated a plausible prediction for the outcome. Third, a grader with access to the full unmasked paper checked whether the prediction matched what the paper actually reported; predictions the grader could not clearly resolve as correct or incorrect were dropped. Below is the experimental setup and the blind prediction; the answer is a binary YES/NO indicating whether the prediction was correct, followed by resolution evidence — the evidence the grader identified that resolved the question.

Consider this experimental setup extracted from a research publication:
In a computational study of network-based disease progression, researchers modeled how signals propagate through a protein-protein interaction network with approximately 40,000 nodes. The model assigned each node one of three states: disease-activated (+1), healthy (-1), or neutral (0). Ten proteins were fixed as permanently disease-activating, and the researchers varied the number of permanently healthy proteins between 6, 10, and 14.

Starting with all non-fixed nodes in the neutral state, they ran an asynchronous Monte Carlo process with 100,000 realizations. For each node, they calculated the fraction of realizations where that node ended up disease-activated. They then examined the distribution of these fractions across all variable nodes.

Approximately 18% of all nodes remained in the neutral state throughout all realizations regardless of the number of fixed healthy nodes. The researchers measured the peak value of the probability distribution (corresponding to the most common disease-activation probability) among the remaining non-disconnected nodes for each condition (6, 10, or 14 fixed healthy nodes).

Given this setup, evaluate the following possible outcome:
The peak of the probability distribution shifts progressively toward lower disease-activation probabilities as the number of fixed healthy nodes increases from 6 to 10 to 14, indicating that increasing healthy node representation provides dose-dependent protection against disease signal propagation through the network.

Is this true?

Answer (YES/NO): YES